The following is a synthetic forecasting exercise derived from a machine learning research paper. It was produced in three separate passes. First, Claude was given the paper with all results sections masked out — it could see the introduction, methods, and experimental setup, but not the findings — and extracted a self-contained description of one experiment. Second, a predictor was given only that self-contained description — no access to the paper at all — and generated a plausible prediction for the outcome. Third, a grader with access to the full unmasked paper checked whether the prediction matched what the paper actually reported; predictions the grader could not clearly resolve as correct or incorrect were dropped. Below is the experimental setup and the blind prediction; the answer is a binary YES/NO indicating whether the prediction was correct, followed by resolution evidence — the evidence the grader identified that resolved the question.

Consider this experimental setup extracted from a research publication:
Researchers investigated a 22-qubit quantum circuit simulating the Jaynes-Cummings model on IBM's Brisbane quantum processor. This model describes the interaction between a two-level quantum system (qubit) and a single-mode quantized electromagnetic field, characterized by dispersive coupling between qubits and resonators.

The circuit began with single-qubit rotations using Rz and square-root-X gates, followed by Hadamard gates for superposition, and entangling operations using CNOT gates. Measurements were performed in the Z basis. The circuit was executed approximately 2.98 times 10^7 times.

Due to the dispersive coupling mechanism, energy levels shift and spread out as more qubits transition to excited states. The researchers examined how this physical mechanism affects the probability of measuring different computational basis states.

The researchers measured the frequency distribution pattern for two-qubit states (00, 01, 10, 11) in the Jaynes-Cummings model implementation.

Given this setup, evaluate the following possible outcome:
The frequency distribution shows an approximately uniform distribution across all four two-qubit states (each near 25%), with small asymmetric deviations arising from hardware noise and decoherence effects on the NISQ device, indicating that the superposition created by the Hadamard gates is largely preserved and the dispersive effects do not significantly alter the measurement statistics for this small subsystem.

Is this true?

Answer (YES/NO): NO